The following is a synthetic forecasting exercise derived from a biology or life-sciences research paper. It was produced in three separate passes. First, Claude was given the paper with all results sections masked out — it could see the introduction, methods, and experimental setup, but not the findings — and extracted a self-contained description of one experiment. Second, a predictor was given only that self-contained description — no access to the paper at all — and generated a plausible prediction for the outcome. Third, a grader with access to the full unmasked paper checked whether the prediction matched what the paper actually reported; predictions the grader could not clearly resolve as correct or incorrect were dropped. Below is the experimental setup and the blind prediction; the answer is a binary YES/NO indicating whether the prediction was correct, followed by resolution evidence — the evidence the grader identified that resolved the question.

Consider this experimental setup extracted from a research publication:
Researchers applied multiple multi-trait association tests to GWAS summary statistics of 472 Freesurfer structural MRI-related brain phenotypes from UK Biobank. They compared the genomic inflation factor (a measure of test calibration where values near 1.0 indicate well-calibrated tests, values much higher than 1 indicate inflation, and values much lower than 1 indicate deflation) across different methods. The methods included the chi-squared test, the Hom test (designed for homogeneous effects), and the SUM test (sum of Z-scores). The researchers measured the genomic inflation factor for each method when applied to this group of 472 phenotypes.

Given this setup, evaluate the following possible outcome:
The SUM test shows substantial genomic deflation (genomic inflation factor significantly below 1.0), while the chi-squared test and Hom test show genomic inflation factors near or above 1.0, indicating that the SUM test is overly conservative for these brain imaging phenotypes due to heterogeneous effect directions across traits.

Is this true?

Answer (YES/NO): NO